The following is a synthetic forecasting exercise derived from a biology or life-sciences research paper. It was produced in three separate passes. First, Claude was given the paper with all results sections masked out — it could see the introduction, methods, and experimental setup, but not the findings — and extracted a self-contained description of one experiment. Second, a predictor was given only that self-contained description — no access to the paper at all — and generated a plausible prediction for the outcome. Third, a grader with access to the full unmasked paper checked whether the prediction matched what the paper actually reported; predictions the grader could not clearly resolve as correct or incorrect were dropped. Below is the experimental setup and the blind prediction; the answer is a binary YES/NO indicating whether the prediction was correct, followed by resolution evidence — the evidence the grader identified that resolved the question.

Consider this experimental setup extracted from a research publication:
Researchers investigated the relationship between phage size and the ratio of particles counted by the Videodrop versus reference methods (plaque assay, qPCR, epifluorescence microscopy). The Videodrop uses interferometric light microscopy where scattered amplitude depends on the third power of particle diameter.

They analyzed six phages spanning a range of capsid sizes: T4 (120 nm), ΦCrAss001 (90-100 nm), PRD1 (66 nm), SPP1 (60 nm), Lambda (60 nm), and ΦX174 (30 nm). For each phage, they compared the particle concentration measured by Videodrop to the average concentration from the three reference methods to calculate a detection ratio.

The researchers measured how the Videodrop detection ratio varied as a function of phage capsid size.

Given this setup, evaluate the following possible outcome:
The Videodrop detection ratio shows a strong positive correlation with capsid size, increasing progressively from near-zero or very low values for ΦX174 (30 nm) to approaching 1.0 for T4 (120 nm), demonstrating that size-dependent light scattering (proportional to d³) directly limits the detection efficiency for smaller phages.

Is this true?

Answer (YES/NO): NO